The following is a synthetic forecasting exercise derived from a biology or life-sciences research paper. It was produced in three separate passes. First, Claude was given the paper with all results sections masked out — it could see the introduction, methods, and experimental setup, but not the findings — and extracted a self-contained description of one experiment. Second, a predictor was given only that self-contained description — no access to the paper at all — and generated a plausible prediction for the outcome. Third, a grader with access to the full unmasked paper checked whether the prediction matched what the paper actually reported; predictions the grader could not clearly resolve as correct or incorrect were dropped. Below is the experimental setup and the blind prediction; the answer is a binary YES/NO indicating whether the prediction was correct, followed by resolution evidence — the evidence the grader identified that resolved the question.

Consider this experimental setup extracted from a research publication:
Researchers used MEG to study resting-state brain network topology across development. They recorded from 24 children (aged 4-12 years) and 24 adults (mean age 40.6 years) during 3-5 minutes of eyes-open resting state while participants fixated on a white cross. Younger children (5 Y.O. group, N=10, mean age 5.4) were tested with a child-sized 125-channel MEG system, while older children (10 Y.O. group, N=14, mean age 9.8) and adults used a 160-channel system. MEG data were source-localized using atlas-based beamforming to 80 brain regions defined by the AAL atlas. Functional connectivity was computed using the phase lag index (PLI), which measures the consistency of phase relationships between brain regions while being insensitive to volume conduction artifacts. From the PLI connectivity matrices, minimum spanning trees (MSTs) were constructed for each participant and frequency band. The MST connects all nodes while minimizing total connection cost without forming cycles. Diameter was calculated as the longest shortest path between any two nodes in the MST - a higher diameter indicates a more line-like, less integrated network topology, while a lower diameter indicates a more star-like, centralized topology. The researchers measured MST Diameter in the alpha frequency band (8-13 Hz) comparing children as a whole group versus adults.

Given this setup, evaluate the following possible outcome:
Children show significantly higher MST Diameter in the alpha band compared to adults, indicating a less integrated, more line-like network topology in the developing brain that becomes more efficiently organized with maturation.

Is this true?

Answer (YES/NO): NO